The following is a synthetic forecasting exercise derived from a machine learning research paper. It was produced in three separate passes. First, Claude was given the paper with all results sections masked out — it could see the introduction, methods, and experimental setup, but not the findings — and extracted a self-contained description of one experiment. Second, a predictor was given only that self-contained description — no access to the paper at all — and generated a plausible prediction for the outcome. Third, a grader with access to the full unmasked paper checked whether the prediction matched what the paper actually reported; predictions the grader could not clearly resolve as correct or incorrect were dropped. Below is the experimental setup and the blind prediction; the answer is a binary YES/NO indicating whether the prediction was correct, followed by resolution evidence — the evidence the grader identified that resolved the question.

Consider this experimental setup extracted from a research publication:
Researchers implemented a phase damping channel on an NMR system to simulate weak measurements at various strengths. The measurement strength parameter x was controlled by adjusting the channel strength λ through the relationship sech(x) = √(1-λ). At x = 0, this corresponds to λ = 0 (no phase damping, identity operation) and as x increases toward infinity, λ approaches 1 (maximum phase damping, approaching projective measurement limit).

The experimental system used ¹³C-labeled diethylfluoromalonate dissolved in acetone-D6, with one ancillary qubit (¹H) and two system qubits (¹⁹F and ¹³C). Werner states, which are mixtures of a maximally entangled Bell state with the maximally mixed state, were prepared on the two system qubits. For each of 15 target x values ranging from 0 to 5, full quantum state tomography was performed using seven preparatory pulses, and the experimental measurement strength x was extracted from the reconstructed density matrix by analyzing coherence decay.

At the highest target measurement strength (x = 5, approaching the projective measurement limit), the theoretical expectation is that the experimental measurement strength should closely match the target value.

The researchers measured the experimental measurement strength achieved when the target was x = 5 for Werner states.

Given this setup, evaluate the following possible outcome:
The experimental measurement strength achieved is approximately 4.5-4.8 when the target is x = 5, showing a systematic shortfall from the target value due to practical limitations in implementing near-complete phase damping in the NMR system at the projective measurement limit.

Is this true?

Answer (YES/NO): NO